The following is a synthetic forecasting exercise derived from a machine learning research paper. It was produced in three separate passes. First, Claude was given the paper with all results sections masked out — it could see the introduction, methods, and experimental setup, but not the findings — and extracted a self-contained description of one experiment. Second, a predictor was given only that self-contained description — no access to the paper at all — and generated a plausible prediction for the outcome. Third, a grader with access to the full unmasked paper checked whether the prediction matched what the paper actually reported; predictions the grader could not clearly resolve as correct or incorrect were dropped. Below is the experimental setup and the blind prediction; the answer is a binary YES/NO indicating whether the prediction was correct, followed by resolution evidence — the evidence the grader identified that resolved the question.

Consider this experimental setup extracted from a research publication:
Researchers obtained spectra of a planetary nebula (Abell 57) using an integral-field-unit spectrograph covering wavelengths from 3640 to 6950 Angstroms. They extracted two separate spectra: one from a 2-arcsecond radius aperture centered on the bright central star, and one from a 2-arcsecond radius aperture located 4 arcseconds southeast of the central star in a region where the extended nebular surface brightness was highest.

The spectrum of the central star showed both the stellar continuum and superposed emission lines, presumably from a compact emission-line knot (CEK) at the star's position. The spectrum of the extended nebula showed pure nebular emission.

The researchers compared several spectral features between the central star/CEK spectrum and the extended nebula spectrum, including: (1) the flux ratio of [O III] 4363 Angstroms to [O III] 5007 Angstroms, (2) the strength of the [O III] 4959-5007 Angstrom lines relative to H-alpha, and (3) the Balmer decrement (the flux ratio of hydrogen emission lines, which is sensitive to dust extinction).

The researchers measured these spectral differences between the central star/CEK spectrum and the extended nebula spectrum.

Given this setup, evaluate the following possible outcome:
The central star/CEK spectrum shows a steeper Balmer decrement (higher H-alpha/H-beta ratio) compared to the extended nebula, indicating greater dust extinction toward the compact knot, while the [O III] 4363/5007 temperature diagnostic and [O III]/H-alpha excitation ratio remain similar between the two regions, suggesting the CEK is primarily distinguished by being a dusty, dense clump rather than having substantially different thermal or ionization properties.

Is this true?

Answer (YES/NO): NO